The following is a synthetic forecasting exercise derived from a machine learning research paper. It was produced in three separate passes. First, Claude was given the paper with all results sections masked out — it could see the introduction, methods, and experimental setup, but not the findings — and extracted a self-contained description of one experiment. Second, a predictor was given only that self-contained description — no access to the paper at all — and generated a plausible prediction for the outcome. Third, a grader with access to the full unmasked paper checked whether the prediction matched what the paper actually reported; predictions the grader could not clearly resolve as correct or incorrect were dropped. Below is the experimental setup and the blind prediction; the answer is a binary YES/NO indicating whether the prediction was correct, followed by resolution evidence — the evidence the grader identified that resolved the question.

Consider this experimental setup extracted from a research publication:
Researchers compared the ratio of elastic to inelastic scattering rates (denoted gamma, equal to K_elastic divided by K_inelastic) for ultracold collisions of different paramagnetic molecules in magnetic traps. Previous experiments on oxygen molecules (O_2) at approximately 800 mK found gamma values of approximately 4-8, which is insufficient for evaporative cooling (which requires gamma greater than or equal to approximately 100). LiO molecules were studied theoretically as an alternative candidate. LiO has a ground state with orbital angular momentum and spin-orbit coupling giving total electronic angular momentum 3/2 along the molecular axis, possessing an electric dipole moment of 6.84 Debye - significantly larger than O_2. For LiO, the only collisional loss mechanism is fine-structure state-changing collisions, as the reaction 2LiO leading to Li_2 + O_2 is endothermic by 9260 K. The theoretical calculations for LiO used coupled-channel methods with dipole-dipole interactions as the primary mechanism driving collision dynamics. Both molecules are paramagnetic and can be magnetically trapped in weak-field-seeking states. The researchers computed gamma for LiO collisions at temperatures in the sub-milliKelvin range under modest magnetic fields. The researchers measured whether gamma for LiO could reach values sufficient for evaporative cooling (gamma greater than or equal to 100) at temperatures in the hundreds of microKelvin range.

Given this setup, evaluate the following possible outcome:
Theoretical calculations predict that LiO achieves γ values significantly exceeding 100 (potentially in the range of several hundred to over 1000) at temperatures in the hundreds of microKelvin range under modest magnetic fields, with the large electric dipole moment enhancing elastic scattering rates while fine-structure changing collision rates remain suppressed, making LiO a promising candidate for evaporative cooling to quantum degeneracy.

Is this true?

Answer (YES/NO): NO